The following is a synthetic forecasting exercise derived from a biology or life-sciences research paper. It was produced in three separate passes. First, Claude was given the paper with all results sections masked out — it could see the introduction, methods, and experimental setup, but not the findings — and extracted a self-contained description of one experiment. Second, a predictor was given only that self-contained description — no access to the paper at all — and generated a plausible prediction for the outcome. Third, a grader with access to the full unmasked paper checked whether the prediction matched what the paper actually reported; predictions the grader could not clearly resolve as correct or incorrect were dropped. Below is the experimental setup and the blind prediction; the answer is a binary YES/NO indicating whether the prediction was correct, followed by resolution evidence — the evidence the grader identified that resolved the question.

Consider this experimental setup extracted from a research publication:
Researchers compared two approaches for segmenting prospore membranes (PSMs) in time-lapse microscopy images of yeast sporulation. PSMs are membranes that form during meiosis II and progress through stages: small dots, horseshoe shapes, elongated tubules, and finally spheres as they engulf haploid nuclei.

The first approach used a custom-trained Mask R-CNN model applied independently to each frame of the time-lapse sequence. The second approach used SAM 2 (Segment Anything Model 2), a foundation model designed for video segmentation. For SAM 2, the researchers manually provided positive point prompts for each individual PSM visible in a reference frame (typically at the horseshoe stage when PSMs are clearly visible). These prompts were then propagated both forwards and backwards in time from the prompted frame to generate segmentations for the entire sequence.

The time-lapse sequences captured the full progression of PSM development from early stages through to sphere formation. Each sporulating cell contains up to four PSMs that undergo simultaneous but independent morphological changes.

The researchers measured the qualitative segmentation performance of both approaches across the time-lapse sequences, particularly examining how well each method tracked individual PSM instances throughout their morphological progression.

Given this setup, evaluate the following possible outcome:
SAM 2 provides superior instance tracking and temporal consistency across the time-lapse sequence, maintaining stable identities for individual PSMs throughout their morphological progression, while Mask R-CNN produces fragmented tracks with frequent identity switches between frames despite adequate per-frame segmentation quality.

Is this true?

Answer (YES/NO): NO